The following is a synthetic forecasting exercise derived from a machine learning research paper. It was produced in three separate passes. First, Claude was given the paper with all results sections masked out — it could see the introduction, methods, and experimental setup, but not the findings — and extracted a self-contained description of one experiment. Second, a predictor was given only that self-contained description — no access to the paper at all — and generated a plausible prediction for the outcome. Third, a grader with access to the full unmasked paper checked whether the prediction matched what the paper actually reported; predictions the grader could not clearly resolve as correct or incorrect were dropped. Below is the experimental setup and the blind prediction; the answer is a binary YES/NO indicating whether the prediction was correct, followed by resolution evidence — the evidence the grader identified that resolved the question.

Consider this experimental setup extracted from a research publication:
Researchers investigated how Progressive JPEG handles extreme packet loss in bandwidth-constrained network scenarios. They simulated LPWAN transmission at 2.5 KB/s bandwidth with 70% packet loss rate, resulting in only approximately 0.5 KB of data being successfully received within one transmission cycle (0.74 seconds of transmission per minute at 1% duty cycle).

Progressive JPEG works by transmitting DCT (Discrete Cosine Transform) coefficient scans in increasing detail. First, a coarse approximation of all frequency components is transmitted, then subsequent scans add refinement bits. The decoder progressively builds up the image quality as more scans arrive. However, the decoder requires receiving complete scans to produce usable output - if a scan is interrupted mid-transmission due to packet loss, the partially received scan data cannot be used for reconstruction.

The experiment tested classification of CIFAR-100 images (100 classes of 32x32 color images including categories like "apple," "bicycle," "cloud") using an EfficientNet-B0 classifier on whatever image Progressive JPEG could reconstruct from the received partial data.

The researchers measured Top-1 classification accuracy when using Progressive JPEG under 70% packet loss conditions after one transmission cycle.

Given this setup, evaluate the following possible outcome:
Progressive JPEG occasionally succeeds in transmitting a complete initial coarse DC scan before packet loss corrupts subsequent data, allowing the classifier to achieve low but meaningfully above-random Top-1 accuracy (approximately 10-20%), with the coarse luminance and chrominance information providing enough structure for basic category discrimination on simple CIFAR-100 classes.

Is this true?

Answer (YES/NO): NO